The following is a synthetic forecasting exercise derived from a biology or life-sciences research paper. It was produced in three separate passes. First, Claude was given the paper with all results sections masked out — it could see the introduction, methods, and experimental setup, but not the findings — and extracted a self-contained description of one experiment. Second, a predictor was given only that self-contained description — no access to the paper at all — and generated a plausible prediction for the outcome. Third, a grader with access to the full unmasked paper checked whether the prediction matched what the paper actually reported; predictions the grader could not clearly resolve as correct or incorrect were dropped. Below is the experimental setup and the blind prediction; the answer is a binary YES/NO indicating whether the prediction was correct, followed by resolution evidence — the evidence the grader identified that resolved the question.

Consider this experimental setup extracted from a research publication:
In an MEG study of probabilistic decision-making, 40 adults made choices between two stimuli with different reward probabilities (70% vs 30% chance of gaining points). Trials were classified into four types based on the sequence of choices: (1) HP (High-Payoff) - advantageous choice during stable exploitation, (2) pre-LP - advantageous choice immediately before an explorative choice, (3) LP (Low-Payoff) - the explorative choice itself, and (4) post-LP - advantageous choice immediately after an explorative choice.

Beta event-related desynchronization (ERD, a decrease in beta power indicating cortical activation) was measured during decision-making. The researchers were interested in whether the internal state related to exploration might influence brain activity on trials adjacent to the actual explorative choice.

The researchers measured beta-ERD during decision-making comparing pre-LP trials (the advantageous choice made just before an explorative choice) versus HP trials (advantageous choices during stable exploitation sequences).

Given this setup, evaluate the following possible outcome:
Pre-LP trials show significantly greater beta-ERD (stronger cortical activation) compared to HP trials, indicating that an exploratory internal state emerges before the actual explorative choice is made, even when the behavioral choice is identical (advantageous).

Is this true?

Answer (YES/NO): NO